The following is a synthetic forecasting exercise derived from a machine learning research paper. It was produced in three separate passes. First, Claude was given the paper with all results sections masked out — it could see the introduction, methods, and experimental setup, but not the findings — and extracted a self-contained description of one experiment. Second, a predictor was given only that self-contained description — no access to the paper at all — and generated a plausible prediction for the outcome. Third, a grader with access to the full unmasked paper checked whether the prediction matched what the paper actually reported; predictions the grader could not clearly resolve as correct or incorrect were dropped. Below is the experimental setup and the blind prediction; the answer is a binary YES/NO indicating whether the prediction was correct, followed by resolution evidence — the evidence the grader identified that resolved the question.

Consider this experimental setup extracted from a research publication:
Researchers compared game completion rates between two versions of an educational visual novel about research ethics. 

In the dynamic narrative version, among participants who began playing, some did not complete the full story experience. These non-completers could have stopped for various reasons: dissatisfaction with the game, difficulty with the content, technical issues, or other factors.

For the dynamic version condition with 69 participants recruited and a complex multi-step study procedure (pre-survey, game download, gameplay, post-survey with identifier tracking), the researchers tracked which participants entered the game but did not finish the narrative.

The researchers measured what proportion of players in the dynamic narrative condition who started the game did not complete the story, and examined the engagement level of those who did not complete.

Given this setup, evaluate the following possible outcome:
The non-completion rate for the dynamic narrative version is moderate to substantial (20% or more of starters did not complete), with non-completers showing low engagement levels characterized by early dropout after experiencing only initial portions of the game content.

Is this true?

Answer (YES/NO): NO